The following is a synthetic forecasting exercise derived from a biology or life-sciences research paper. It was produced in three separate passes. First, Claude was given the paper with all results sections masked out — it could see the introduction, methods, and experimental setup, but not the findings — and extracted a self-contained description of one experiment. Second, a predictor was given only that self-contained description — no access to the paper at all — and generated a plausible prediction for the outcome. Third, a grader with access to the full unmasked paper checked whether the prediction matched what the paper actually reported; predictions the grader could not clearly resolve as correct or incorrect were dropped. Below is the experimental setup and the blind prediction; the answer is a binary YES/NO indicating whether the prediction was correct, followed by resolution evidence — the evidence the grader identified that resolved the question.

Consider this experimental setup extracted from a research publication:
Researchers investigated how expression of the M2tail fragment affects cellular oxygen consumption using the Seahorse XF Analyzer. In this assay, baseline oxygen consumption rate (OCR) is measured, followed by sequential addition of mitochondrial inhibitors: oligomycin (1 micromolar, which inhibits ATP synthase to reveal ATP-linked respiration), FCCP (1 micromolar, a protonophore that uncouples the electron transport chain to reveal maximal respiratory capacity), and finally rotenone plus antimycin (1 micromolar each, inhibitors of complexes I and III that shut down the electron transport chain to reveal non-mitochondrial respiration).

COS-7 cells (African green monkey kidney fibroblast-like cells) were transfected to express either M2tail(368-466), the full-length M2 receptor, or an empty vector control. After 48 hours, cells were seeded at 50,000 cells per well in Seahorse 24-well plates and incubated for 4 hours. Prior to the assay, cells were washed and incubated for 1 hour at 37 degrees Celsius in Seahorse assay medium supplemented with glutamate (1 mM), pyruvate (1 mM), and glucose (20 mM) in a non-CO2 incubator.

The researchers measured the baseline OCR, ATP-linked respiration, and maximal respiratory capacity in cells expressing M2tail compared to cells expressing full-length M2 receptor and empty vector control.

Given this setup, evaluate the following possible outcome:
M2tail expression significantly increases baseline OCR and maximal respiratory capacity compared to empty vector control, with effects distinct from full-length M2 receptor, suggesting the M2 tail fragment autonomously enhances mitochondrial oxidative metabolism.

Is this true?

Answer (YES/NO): NO